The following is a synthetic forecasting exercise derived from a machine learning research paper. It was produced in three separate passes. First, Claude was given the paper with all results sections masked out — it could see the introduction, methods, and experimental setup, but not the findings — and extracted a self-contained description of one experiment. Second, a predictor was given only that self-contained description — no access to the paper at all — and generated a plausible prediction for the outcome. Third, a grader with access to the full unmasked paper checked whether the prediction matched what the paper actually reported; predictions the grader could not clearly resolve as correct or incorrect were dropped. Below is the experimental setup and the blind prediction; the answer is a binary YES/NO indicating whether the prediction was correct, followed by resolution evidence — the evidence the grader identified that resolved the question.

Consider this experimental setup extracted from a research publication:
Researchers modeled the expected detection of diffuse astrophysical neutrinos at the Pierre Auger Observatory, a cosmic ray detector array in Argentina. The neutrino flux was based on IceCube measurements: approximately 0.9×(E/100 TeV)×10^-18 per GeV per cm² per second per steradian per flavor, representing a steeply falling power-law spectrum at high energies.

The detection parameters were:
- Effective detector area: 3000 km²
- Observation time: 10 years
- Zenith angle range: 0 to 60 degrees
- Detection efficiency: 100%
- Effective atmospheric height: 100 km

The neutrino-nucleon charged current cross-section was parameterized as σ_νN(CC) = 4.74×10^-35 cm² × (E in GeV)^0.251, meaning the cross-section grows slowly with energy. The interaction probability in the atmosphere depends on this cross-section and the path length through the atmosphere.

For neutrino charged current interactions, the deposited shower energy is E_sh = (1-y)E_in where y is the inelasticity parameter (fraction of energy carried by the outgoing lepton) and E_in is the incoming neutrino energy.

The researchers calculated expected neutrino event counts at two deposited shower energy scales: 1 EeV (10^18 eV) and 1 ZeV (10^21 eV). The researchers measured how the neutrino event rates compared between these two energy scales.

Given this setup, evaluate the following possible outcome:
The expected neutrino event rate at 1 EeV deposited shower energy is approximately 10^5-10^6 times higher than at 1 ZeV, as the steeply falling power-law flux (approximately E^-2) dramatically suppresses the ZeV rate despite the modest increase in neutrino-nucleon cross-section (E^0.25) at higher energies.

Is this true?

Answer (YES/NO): YES